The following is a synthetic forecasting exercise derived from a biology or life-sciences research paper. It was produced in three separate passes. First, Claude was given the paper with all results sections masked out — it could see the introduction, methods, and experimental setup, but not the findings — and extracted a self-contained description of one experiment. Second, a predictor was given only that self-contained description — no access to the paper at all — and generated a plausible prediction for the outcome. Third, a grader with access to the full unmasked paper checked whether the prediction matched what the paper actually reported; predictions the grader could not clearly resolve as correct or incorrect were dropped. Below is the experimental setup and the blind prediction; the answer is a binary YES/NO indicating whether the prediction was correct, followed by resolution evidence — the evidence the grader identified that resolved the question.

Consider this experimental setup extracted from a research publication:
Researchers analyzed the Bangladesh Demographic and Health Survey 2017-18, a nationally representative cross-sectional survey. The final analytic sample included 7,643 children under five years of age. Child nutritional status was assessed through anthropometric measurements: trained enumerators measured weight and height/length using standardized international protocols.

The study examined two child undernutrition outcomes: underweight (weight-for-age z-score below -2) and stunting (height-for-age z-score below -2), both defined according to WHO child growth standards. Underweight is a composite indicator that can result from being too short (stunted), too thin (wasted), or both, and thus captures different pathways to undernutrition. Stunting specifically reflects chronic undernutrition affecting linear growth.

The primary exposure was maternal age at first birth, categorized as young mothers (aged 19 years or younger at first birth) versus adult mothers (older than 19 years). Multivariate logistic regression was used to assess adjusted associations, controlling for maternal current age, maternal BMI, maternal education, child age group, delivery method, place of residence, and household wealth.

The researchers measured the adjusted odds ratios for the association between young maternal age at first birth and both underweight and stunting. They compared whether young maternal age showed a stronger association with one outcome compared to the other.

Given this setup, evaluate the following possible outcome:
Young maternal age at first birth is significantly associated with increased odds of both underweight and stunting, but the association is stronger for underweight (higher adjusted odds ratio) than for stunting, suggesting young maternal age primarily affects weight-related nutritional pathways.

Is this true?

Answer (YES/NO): YES